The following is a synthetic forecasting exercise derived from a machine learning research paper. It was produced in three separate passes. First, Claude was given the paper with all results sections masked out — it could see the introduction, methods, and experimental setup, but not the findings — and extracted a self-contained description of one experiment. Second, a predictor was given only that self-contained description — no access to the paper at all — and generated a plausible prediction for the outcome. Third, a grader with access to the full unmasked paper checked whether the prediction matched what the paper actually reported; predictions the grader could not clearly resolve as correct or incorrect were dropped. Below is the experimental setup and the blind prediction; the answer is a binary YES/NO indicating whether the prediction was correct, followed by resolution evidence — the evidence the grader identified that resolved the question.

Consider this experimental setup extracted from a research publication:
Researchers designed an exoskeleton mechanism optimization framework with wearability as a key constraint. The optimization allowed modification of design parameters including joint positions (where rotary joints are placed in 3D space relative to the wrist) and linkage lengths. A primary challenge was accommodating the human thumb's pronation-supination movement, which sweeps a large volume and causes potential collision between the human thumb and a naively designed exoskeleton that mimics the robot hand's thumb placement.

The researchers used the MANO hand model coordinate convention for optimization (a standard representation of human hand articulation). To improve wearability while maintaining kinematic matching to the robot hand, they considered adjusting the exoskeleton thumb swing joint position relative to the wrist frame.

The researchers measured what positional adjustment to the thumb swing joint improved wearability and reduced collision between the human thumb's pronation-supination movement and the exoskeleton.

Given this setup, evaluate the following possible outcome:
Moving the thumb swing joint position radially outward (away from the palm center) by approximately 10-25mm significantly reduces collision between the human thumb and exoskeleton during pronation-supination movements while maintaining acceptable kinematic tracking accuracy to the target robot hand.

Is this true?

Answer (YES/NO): NO